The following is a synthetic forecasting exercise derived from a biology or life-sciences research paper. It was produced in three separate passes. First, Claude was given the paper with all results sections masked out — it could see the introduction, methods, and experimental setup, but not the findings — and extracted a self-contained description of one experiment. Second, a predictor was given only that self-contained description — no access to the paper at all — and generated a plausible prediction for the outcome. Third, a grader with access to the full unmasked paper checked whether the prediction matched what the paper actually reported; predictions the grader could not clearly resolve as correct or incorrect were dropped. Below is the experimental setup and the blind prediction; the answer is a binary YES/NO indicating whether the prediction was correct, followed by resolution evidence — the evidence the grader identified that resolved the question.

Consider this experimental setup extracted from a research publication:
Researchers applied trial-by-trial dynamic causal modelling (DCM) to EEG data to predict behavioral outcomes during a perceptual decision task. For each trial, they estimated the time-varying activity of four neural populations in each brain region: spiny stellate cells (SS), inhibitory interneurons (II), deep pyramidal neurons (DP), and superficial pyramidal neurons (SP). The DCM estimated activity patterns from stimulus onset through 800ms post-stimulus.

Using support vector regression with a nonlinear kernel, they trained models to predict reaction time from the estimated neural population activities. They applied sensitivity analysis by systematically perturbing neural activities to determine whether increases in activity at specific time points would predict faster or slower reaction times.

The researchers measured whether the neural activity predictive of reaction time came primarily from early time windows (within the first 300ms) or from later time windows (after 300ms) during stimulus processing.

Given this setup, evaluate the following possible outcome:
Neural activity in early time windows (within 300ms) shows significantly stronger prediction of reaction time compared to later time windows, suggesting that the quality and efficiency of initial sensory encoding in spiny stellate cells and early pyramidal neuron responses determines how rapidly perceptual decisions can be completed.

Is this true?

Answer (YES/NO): YES